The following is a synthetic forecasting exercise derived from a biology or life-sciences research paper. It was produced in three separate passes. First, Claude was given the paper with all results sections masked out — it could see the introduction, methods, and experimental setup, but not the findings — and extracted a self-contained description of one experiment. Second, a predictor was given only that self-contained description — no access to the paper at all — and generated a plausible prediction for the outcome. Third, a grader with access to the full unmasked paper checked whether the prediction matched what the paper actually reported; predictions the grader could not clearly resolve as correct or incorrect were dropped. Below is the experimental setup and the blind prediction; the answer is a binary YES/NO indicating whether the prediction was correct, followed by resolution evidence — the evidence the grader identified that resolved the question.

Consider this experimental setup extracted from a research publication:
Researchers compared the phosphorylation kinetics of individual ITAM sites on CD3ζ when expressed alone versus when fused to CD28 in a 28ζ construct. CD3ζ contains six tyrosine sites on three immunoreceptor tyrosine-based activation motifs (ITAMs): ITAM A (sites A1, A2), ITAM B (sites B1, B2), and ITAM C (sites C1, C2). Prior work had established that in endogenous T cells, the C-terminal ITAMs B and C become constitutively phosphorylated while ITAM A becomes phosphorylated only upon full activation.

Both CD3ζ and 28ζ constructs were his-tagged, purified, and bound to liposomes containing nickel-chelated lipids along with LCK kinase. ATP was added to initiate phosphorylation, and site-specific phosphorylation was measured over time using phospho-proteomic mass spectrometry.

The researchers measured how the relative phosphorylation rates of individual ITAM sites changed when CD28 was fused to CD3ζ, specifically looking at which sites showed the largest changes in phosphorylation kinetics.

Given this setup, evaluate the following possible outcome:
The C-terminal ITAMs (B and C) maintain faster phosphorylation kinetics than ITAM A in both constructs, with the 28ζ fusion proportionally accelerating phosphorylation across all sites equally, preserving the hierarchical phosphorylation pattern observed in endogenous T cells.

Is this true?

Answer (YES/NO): NO